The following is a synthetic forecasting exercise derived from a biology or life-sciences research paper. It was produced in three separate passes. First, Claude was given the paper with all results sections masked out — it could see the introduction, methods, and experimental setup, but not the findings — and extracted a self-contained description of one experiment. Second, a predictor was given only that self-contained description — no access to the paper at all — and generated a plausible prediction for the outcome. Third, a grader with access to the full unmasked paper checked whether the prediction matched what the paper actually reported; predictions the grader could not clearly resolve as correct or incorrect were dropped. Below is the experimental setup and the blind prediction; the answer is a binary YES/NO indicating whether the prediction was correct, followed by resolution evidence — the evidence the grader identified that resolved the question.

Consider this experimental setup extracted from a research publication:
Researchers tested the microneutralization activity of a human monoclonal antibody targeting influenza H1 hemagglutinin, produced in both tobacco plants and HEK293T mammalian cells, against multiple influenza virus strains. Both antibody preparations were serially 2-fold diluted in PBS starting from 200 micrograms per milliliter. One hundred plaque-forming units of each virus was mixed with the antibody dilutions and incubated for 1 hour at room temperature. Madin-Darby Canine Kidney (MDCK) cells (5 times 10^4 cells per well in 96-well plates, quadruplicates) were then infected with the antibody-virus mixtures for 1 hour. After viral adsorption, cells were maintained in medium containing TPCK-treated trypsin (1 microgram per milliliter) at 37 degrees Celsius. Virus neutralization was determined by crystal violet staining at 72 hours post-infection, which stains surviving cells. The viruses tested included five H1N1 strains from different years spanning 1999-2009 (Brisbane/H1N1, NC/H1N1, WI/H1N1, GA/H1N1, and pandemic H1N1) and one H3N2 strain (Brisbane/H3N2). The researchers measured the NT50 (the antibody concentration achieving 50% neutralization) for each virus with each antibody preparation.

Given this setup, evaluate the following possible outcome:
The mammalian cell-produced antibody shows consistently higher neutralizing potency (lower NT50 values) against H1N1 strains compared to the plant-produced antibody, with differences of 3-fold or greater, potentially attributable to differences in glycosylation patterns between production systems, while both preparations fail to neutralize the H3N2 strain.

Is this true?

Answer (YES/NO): NO